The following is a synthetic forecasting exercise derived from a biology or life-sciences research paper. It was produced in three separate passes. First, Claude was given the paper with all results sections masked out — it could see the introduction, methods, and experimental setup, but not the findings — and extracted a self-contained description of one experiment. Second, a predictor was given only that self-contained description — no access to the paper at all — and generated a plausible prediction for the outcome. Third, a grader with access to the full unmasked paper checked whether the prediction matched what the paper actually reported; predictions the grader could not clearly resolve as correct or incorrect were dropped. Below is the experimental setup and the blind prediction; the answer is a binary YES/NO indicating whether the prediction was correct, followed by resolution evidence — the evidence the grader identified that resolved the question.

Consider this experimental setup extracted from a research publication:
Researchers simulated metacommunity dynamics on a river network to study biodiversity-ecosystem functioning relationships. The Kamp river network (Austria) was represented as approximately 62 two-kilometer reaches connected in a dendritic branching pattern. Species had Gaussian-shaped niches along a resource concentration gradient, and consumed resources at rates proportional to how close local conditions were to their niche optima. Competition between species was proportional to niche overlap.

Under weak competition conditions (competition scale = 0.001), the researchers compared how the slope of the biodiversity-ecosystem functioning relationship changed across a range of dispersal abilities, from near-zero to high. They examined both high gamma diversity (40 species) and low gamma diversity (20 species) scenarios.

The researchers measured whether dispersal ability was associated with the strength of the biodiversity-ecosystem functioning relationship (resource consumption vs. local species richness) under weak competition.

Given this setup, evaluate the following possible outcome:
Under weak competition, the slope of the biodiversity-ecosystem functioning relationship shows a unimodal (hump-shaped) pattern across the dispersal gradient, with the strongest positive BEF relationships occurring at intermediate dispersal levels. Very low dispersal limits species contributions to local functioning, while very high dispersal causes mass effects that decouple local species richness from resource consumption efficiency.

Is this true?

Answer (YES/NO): NO